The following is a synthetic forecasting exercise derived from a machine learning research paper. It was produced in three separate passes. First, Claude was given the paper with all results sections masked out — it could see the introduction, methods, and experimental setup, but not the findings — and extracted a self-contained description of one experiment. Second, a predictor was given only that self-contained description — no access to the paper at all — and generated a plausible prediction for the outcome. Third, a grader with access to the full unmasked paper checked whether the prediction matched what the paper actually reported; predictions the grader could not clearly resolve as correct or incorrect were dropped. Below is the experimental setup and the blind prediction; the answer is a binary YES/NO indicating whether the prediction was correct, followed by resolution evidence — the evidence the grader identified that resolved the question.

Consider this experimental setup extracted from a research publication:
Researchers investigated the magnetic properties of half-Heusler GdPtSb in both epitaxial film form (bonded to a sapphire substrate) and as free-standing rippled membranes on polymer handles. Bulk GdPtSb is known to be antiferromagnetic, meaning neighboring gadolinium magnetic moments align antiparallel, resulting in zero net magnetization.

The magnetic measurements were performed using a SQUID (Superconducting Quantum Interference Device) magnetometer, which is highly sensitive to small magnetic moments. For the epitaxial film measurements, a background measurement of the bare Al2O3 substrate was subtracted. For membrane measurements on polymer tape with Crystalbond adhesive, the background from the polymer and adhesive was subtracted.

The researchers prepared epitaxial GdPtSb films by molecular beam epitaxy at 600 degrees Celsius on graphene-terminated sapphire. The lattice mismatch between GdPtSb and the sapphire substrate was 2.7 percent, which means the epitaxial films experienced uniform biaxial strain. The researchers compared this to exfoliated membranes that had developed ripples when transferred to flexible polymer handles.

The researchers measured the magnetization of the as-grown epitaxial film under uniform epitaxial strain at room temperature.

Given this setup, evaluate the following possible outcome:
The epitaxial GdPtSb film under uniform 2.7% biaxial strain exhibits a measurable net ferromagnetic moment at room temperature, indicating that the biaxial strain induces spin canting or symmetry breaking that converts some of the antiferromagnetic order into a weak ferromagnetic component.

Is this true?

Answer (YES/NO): NO